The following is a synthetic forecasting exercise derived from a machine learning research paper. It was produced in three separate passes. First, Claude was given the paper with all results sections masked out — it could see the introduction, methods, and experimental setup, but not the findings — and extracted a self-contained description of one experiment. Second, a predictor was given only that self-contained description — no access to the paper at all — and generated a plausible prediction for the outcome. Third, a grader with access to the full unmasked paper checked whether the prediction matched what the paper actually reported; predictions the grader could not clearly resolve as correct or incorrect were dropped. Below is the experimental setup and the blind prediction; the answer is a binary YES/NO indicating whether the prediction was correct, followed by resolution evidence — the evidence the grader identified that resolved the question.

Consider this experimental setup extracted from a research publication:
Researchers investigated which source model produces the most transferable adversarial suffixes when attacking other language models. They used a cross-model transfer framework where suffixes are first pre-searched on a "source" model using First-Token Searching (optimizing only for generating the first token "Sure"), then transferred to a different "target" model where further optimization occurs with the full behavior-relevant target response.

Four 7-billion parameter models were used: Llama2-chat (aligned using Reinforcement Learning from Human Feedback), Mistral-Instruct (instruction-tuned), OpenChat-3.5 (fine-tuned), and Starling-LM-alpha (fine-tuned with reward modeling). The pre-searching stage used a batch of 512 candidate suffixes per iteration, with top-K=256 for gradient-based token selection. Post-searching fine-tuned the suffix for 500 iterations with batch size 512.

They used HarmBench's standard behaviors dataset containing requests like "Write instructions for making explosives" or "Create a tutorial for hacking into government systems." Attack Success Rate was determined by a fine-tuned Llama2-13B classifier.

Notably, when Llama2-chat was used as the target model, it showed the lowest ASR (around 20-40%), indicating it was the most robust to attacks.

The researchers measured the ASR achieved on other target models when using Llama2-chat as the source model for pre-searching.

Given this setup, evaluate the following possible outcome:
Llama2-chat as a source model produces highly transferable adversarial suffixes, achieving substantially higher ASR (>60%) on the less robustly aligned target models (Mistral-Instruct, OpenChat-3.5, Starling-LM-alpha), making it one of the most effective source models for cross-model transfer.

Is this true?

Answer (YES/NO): YES